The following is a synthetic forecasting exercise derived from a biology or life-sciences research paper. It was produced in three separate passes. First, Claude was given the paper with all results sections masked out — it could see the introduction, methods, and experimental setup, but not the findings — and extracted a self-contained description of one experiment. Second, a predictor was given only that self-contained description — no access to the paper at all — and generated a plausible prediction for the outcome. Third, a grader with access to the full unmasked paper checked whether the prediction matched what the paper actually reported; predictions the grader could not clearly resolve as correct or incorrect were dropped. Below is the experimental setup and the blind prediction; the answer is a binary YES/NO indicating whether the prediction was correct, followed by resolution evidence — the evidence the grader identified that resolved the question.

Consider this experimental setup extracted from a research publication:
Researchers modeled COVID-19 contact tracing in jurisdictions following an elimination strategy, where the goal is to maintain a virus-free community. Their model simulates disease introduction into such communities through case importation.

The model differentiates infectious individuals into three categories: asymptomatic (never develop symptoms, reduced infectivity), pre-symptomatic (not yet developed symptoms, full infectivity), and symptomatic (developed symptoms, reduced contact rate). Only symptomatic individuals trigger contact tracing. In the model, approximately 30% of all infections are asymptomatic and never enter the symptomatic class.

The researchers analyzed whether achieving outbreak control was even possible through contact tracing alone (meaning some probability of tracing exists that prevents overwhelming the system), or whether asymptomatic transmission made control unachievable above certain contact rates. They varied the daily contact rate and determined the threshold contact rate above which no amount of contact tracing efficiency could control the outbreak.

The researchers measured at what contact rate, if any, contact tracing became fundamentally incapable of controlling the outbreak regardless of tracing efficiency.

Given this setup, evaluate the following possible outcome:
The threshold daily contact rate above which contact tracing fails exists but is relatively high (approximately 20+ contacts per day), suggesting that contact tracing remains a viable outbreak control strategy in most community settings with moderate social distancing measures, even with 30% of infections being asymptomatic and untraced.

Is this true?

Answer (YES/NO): NO